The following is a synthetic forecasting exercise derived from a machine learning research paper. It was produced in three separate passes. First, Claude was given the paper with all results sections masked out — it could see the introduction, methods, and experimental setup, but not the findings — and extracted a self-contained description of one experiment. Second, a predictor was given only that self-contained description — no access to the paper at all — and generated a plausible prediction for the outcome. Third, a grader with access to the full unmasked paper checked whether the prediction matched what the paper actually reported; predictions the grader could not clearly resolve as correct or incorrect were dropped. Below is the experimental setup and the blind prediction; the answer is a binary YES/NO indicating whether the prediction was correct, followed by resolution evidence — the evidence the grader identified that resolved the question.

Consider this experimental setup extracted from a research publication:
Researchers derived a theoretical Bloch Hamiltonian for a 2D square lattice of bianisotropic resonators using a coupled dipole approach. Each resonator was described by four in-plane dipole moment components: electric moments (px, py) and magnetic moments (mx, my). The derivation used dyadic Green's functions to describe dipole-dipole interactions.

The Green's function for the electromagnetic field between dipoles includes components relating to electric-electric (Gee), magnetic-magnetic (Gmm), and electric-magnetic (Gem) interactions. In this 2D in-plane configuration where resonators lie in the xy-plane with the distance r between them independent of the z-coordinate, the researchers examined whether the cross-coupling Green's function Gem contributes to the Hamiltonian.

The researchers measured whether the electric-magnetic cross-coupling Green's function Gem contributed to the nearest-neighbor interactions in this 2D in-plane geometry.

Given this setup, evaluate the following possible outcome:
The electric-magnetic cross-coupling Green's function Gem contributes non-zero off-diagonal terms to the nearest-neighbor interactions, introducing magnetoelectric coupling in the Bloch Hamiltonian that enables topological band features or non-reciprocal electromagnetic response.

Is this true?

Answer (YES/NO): NO